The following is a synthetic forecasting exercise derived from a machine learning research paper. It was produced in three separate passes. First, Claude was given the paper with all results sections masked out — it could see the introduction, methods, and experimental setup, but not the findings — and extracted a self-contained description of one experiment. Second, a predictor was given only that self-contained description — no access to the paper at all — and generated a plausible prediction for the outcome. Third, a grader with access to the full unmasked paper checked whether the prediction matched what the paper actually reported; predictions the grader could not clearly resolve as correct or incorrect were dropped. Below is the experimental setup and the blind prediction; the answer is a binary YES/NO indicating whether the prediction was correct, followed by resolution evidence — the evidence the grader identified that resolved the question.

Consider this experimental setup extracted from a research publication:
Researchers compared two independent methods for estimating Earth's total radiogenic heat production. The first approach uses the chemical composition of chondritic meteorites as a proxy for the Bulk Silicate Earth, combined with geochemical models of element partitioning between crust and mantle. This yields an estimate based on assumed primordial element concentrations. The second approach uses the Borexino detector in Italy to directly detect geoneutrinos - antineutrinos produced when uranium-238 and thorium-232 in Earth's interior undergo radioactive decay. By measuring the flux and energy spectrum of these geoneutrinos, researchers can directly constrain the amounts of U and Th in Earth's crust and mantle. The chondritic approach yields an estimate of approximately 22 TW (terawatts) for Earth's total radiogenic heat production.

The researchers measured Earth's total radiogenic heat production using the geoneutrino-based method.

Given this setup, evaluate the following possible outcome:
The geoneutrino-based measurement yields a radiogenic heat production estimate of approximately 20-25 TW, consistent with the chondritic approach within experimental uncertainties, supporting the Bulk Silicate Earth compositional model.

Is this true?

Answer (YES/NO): NO